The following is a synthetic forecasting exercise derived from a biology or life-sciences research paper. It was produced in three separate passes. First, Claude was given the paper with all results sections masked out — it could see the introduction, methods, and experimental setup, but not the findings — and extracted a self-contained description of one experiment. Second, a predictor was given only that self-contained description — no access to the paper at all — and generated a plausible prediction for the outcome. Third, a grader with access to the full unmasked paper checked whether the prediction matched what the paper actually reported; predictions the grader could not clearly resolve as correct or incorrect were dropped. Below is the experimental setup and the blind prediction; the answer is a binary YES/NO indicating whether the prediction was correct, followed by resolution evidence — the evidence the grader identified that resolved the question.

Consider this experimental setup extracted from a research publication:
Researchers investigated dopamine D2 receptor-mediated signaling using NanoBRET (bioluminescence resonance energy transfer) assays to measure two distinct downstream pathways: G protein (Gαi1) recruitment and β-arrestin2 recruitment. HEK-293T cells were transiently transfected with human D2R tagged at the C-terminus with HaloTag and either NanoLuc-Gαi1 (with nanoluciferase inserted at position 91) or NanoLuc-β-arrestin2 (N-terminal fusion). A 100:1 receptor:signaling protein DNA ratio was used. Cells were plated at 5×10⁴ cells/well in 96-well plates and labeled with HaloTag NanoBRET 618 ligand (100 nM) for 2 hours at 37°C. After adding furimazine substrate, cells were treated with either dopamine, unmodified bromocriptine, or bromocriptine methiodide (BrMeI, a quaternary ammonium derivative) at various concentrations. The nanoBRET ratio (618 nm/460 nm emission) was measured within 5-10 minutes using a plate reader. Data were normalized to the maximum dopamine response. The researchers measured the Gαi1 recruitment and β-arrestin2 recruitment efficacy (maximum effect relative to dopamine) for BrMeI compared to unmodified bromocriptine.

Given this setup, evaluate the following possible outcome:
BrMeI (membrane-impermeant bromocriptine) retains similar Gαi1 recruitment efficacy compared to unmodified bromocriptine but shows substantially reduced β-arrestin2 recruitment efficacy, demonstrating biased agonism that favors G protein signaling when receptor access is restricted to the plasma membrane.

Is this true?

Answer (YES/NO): NO